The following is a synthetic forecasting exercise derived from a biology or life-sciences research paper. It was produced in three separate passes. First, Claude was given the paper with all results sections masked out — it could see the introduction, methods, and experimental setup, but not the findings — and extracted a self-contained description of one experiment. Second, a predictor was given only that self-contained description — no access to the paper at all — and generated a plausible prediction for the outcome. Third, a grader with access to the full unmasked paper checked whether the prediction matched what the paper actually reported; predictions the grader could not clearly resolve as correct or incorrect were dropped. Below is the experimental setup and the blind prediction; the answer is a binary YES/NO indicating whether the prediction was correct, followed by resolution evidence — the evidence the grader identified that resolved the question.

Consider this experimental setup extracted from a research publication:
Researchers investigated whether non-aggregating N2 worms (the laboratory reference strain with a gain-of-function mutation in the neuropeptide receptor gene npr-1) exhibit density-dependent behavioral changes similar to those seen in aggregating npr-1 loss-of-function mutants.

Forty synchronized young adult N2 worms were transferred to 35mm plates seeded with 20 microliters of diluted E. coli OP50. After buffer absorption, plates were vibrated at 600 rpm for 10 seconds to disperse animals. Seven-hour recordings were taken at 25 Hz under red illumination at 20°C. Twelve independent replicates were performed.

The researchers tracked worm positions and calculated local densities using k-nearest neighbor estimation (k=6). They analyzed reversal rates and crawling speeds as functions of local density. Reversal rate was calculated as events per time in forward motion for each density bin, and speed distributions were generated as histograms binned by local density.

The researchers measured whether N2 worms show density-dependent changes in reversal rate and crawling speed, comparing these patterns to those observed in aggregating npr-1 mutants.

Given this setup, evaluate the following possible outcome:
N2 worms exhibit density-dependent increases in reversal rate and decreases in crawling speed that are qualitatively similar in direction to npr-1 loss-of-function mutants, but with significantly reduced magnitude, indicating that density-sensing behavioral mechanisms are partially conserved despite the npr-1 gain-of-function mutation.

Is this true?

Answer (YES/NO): NO